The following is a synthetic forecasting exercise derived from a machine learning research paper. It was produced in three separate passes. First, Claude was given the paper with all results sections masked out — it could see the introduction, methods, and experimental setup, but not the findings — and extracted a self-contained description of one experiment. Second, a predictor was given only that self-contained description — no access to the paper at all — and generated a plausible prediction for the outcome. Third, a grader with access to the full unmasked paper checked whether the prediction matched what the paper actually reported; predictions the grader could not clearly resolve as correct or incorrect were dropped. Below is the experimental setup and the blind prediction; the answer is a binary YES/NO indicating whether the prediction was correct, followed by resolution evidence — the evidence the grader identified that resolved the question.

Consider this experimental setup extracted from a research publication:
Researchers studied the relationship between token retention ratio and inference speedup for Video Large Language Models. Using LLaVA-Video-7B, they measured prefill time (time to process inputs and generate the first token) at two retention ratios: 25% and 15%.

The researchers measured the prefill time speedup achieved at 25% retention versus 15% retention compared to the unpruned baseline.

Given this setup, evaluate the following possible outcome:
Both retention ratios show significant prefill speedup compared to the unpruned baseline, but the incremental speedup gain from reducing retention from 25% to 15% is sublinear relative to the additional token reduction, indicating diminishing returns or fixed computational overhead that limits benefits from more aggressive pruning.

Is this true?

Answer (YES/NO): YES